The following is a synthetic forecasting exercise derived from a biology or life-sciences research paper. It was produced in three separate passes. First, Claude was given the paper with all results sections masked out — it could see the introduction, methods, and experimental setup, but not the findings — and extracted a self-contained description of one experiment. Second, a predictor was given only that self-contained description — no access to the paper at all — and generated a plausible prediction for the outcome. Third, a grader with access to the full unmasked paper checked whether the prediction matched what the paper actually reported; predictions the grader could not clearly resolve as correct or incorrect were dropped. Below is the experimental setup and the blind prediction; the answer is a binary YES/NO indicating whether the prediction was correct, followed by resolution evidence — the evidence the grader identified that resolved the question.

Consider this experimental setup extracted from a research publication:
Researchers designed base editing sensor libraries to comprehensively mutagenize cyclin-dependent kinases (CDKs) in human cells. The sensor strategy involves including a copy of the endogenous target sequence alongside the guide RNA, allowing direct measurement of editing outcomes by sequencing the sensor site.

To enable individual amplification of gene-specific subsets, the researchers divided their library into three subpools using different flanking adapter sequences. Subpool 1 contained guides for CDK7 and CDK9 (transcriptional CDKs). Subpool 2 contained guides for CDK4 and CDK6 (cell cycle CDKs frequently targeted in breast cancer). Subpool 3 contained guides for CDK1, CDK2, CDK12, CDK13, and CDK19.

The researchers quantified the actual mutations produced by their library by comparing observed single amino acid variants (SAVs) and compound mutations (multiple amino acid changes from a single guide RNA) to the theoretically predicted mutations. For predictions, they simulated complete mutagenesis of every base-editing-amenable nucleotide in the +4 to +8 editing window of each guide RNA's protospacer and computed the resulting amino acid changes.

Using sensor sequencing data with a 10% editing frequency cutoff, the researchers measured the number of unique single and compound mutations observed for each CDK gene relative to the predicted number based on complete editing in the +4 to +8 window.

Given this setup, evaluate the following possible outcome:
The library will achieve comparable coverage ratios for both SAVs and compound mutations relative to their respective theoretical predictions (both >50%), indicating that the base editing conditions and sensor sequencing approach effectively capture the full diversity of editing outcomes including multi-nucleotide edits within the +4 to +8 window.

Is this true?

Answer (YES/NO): NO